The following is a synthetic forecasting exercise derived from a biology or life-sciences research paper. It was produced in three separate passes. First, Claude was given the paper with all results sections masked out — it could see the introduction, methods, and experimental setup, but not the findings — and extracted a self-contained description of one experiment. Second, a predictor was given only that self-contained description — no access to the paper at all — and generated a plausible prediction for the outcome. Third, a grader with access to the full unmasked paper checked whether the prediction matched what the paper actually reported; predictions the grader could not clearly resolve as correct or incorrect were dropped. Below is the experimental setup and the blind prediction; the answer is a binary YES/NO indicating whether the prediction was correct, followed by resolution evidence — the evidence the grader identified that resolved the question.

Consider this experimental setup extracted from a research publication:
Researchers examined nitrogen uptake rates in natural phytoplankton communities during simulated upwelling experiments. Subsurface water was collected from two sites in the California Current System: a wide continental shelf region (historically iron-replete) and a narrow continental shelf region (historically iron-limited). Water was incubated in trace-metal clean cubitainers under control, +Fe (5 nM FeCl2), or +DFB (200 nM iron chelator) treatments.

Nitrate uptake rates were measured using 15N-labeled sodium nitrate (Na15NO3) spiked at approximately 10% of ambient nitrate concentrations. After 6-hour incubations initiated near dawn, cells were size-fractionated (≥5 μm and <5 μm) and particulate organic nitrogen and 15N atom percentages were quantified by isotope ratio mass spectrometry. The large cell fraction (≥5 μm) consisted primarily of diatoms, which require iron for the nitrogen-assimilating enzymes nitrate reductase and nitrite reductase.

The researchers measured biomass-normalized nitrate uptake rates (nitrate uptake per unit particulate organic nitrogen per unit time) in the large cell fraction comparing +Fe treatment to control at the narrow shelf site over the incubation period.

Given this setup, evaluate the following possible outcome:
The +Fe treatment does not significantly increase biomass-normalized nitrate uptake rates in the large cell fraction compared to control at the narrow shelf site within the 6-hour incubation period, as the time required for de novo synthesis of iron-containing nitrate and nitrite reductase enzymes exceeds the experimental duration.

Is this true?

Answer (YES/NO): YES